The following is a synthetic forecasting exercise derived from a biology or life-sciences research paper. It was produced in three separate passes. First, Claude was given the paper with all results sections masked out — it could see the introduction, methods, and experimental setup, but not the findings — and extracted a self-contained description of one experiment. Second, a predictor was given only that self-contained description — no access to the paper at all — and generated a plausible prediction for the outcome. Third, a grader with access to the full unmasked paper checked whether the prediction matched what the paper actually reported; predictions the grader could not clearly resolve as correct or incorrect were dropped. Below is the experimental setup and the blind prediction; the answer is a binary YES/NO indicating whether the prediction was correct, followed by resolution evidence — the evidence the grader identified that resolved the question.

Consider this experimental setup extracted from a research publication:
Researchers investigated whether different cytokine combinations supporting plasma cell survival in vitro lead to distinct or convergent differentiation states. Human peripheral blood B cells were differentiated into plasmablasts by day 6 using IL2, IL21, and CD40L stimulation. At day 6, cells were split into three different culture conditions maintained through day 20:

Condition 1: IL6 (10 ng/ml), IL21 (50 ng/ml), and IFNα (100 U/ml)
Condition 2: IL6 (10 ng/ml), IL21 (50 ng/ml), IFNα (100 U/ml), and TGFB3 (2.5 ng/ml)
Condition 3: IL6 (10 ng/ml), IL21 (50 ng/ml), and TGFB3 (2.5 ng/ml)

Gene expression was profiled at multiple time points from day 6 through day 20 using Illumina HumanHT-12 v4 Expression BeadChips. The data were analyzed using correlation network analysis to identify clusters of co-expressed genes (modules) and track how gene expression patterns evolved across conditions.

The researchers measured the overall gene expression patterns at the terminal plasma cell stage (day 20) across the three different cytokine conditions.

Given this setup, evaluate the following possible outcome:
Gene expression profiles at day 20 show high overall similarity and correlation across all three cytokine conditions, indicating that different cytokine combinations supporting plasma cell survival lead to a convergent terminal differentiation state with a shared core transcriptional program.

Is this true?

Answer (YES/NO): YES